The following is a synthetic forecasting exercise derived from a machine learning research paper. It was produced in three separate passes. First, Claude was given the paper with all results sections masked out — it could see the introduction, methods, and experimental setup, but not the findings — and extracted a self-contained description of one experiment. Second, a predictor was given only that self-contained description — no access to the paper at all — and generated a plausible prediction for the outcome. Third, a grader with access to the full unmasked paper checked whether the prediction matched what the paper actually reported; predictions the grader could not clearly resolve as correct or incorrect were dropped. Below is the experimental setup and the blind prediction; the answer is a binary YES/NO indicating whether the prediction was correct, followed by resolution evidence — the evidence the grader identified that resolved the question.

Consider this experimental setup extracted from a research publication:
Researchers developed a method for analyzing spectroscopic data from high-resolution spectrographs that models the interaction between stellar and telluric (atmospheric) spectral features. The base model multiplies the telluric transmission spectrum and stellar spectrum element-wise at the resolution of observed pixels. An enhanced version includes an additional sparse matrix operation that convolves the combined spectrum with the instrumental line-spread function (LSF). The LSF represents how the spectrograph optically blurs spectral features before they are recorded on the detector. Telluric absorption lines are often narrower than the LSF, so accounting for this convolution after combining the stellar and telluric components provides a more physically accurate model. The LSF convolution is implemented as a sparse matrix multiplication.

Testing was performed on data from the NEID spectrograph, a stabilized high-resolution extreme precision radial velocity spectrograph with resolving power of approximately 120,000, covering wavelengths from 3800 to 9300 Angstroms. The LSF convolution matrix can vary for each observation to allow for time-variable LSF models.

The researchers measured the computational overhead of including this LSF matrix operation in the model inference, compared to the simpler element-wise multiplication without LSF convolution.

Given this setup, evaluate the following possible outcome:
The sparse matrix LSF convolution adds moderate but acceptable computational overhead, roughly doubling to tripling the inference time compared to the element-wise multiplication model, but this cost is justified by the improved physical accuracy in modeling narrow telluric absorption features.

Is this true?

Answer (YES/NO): NO